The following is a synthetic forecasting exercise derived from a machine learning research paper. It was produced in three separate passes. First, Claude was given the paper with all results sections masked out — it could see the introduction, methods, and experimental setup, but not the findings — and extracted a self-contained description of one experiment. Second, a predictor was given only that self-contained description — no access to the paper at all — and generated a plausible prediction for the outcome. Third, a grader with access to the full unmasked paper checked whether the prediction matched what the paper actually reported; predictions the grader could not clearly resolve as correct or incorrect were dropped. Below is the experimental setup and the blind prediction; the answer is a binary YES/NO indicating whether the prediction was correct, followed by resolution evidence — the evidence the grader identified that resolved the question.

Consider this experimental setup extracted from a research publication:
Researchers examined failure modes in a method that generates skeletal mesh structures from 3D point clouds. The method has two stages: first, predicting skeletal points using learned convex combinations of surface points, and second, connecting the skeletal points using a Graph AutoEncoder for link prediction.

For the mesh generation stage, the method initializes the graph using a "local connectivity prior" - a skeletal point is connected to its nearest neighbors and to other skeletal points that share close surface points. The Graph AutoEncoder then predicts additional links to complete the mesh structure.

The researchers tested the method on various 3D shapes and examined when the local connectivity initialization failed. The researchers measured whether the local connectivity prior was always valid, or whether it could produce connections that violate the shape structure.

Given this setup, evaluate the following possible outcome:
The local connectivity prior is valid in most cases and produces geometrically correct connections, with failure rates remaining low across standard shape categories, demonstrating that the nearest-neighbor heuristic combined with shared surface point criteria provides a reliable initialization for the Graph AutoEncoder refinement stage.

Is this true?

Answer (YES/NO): NO